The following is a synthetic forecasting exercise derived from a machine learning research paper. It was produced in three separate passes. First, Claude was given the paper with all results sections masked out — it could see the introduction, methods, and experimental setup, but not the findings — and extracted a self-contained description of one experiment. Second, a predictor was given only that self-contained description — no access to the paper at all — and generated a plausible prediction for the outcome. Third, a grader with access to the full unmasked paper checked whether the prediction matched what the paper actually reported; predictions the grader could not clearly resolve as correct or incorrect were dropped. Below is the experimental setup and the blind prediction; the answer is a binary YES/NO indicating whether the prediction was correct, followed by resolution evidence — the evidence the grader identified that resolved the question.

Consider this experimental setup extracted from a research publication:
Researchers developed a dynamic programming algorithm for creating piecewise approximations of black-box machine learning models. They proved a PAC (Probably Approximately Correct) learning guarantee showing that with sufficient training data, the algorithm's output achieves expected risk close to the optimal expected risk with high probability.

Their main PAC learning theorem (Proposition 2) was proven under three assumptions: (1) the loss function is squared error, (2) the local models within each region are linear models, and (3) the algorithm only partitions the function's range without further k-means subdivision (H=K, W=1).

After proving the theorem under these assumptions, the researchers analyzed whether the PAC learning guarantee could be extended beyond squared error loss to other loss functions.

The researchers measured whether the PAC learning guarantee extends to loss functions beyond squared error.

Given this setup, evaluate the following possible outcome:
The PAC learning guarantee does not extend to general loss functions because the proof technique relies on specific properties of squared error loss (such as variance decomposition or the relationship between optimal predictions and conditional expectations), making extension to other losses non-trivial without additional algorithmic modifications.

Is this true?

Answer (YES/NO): NO